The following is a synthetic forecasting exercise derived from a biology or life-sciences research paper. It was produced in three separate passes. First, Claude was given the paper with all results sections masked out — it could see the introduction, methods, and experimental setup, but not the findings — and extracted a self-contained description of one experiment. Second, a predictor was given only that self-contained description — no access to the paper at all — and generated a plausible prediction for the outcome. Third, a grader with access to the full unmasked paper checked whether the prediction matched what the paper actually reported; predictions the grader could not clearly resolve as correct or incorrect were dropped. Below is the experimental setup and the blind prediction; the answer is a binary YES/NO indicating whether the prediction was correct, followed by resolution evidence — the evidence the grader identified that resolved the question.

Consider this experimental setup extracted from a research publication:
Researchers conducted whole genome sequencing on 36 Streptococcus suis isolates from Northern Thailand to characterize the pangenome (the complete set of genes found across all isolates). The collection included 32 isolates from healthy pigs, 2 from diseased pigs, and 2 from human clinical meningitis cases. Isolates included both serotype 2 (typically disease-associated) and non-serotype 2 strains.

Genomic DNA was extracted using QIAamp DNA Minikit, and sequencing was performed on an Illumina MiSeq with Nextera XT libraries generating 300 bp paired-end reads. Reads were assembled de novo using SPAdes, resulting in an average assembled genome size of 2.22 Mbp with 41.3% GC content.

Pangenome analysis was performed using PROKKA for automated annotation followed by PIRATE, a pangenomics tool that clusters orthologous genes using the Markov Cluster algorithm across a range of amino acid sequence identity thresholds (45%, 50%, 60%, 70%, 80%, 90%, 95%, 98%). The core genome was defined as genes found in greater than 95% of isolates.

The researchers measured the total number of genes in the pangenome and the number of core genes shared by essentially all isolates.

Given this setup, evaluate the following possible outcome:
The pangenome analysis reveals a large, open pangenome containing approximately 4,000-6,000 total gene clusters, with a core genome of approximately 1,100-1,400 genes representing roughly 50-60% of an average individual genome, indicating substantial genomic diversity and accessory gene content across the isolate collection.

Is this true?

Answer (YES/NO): NO